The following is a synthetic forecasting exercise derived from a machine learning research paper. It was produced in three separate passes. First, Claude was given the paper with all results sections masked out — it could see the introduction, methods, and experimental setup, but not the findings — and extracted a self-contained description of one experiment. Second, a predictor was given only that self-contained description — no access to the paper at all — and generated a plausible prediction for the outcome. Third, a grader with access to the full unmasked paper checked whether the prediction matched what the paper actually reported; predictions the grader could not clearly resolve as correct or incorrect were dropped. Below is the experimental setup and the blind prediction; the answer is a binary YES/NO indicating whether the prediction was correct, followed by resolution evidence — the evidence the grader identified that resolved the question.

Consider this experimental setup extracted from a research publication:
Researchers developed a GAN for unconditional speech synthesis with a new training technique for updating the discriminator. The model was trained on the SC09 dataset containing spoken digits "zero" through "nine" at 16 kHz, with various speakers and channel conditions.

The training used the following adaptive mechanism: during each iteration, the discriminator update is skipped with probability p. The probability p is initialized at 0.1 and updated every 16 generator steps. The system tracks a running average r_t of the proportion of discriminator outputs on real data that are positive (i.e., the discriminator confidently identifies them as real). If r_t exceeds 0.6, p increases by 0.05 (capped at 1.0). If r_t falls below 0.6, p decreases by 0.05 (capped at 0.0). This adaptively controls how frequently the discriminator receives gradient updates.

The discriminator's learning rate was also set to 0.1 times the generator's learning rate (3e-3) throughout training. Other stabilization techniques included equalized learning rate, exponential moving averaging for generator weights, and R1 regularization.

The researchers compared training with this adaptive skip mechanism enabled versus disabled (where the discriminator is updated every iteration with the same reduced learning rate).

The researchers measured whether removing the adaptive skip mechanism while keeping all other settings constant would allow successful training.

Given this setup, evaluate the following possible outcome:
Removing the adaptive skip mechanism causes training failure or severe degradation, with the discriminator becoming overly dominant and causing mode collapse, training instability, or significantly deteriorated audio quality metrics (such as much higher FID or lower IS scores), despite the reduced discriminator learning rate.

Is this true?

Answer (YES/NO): YES